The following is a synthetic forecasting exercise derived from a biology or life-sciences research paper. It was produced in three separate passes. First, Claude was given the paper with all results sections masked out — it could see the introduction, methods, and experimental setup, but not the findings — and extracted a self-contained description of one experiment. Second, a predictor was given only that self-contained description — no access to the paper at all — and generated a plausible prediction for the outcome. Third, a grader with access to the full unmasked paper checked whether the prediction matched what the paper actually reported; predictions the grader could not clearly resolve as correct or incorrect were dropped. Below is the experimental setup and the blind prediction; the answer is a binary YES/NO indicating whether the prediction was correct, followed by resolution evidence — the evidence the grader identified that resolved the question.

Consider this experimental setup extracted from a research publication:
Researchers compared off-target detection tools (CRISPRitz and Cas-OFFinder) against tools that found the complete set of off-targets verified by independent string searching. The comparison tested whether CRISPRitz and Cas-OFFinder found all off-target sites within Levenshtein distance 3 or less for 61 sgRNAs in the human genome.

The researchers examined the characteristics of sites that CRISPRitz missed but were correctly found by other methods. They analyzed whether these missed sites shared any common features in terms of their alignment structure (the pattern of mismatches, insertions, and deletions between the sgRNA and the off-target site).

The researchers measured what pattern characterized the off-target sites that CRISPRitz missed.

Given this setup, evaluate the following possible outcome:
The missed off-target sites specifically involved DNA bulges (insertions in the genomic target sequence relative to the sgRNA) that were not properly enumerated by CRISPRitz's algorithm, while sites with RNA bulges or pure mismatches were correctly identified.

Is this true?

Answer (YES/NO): NO